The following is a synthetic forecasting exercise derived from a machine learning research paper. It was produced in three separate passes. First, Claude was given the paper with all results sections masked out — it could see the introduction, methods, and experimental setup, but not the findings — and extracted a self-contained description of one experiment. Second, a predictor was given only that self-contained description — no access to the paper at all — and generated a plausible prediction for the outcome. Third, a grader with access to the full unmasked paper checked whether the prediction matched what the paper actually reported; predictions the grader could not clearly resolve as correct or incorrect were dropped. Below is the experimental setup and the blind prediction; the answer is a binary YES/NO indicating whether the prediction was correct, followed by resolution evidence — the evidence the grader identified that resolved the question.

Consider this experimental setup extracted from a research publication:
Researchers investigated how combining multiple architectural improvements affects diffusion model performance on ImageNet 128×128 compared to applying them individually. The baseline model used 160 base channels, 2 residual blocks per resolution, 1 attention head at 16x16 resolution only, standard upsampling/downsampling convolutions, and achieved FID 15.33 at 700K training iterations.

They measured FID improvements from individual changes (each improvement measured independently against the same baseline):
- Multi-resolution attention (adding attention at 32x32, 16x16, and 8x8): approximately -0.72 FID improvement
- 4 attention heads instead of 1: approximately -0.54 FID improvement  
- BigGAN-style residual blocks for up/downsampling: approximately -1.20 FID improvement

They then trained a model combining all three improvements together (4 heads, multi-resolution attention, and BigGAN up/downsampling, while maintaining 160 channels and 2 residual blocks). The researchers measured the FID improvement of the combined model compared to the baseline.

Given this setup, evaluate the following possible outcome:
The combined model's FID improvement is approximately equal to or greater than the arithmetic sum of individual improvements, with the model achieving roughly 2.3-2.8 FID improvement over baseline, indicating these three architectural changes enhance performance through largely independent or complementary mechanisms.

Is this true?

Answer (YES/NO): NO